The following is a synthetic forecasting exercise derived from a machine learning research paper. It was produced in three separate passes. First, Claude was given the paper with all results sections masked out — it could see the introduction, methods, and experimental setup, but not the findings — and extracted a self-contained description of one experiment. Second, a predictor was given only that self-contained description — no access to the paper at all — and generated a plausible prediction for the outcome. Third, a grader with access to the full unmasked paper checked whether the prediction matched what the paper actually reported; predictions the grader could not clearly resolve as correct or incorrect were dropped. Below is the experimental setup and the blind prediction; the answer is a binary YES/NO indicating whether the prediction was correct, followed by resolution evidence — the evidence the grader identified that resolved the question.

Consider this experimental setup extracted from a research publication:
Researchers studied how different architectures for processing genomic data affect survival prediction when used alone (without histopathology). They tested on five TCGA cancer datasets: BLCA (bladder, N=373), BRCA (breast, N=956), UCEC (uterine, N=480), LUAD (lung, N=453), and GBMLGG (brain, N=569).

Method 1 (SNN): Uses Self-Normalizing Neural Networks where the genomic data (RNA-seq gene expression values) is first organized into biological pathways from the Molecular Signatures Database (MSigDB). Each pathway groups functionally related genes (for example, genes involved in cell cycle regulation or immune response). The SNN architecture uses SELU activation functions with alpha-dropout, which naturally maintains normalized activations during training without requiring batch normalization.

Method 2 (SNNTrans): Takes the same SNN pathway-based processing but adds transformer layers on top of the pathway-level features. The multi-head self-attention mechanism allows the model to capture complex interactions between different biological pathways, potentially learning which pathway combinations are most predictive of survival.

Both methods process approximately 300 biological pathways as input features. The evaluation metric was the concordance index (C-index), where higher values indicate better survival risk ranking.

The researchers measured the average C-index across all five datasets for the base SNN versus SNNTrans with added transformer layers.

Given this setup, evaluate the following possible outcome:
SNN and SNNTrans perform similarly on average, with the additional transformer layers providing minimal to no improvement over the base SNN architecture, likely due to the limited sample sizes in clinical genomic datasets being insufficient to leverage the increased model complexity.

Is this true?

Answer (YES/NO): NO